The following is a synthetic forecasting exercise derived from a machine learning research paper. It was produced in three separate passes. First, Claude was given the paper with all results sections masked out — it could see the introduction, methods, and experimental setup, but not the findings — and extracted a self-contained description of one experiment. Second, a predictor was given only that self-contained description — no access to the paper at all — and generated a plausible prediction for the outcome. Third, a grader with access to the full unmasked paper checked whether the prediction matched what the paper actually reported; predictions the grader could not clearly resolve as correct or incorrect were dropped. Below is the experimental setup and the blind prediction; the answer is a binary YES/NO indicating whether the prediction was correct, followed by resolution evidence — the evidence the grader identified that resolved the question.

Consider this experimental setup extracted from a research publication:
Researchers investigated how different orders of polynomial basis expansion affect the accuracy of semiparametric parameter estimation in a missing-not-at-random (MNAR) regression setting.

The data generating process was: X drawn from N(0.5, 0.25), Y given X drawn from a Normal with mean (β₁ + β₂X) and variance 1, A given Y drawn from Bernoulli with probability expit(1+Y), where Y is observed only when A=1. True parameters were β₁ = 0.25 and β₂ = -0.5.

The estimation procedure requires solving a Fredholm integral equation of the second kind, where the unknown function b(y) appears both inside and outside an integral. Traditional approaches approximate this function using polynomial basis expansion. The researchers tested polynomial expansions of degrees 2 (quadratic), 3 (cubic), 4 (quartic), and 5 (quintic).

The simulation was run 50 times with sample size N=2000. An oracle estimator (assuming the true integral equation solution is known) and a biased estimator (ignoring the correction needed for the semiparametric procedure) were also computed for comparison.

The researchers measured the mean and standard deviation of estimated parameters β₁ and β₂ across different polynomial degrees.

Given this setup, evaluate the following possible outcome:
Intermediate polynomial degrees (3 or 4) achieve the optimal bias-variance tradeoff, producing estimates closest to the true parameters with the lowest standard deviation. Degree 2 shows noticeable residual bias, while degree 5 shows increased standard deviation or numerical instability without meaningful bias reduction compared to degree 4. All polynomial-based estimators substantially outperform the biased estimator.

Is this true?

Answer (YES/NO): NO